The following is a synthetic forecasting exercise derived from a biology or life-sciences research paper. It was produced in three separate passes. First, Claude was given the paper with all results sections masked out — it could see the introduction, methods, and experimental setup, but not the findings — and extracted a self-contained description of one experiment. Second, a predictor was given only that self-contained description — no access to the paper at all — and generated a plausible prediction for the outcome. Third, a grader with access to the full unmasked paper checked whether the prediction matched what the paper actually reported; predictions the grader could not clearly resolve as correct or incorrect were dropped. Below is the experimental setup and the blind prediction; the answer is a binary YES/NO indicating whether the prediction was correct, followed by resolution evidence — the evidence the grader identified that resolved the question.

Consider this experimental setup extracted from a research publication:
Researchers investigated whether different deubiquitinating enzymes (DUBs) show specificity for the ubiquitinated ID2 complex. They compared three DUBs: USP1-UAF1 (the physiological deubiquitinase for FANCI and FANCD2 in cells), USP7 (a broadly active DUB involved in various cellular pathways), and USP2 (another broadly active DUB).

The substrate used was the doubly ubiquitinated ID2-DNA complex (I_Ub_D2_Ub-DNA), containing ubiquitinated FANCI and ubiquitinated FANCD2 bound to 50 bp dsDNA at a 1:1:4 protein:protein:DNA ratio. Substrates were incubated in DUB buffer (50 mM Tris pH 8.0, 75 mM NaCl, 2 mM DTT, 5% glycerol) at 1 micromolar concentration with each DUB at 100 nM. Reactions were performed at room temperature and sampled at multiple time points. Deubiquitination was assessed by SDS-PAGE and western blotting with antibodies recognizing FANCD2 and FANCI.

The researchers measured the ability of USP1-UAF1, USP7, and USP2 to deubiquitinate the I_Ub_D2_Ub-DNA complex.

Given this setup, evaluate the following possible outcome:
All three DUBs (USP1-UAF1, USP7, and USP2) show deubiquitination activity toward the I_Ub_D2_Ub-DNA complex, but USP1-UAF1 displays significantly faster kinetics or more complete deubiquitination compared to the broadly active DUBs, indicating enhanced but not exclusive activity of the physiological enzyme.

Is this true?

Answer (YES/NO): NO